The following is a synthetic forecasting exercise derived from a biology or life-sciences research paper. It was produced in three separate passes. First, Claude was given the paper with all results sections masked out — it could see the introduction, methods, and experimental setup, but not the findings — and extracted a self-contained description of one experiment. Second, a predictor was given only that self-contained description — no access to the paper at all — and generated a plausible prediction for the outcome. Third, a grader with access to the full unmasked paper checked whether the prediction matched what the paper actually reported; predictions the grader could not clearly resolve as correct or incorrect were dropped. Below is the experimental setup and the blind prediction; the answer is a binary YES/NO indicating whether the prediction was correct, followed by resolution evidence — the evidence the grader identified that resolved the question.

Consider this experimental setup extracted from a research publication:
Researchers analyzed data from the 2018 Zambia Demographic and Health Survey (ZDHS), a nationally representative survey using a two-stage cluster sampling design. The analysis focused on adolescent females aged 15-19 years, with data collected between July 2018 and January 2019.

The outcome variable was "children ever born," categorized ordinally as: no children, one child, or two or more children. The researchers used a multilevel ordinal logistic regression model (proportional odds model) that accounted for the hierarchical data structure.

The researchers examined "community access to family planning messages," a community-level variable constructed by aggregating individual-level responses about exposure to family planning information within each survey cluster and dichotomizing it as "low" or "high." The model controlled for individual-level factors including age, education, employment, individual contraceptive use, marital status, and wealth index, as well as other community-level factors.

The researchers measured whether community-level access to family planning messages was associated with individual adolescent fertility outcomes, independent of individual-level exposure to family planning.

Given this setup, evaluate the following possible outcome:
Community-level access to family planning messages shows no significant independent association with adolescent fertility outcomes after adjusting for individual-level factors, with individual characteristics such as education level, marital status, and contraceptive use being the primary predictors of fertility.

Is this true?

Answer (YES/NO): YES